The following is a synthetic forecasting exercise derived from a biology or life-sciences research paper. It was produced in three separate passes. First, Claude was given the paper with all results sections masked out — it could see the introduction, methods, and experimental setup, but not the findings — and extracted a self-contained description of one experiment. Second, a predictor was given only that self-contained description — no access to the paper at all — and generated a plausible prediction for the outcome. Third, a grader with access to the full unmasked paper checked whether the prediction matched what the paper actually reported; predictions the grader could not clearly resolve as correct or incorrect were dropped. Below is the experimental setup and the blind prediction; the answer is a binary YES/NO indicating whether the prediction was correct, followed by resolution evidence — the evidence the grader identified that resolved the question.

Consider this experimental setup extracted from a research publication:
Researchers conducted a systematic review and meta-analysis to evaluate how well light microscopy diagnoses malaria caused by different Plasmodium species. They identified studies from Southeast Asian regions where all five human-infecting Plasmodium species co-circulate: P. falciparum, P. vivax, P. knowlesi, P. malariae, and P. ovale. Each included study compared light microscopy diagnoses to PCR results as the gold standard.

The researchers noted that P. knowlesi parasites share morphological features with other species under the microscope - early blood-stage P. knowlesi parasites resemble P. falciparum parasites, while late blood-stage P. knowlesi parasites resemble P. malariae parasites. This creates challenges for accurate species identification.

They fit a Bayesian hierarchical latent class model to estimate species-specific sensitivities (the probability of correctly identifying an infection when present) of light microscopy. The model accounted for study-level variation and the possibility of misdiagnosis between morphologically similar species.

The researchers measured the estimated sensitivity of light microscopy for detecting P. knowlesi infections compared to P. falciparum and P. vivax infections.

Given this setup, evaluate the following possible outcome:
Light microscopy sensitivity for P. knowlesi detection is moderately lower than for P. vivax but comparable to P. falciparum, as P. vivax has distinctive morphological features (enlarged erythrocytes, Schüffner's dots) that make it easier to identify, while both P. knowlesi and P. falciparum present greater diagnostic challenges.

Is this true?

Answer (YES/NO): NO